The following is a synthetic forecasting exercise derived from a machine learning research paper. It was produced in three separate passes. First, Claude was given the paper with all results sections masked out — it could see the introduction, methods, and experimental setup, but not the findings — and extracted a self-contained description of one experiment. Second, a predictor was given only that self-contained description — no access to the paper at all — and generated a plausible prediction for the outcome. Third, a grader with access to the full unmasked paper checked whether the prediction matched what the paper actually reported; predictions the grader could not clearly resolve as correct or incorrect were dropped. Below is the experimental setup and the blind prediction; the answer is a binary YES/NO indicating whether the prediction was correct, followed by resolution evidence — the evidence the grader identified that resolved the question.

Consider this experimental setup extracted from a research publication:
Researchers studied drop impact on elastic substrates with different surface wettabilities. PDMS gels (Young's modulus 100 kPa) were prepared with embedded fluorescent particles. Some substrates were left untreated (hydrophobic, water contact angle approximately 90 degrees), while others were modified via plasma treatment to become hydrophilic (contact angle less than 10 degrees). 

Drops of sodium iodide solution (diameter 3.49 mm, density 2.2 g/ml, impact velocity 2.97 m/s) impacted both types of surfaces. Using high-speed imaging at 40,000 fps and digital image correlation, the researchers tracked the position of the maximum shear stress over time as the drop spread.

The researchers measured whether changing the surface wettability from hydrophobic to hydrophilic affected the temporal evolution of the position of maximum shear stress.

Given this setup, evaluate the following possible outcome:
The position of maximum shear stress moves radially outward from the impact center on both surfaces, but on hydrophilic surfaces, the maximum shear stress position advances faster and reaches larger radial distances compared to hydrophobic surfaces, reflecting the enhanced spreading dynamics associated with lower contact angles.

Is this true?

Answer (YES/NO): NO